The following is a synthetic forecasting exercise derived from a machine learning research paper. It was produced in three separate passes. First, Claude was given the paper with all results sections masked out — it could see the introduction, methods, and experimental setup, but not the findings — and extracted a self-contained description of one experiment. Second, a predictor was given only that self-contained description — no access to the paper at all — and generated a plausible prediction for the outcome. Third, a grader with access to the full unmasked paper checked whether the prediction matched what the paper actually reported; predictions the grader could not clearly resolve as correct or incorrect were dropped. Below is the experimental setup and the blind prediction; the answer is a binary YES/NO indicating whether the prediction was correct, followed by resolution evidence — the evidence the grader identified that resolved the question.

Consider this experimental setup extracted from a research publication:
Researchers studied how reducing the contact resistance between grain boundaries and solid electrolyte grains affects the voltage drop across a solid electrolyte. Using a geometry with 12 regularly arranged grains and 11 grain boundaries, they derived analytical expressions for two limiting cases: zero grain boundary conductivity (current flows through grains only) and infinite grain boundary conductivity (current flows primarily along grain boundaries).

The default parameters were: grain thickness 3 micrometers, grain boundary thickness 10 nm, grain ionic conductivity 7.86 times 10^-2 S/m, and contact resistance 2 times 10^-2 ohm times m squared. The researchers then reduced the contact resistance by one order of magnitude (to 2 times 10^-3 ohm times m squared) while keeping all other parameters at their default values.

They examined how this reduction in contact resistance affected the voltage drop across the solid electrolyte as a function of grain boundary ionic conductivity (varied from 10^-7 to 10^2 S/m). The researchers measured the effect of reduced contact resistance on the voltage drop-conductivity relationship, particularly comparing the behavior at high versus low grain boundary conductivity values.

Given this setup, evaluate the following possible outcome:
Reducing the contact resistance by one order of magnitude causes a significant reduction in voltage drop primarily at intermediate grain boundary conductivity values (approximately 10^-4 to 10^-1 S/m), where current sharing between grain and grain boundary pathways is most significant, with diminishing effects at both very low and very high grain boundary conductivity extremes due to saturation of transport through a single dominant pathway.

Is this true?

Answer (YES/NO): NO